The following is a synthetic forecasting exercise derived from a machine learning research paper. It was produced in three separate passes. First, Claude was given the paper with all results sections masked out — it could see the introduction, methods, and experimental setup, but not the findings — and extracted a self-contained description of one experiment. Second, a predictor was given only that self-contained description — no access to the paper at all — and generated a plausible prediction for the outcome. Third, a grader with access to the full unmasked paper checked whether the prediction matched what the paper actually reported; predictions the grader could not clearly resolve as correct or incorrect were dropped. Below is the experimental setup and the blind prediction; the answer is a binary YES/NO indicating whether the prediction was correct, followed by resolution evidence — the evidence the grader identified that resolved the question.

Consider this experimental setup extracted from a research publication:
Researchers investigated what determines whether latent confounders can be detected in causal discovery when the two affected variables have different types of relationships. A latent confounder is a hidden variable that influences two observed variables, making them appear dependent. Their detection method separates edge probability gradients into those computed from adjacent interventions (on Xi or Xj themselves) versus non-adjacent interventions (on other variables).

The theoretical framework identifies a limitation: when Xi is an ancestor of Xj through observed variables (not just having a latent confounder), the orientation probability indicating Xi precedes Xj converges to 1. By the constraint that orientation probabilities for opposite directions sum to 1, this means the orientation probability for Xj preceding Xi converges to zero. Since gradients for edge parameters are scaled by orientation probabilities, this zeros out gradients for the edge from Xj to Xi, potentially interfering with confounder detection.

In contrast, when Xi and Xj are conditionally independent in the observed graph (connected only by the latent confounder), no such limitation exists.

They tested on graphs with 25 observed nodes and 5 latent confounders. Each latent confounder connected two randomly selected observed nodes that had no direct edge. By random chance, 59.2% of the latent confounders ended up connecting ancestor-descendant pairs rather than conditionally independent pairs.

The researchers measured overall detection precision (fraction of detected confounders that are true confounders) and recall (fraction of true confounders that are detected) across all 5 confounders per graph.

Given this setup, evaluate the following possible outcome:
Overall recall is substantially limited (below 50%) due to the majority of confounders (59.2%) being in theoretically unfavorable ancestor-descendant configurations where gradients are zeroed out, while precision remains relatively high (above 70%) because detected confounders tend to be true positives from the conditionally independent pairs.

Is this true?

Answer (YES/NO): NO